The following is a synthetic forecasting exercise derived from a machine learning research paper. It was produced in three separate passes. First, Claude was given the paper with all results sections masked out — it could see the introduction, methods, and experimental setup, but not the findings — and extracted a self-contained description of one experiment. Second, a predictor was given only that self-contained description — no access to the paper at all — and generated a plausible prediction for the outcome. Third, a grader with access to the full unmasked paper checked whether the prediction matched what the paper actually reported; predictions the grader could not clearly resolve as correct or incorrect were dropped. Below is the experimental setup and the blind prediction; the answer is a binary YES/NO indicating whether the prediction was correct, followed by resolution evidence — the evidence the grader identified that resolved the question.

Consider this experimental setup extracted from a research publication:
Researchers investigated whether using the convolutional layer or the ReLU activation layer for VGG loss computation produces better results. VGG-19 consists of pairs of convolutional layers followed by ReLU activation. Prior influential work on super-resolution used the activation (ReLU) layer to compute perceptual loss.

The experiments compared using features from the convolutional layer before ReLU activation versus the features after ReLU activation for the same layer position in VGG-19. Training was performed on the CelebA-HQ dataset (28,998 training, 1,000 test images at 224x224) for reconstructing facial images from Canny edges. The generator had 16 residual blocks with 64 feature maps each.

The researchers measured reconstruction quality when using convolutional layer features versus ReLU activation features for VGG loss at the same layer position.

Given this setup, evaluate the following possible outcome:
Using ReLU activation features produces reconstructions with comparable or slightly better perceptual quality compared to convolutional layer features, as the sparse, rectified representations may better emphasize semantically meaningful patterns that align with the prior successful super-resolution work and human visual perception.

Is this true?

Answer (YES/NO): NO